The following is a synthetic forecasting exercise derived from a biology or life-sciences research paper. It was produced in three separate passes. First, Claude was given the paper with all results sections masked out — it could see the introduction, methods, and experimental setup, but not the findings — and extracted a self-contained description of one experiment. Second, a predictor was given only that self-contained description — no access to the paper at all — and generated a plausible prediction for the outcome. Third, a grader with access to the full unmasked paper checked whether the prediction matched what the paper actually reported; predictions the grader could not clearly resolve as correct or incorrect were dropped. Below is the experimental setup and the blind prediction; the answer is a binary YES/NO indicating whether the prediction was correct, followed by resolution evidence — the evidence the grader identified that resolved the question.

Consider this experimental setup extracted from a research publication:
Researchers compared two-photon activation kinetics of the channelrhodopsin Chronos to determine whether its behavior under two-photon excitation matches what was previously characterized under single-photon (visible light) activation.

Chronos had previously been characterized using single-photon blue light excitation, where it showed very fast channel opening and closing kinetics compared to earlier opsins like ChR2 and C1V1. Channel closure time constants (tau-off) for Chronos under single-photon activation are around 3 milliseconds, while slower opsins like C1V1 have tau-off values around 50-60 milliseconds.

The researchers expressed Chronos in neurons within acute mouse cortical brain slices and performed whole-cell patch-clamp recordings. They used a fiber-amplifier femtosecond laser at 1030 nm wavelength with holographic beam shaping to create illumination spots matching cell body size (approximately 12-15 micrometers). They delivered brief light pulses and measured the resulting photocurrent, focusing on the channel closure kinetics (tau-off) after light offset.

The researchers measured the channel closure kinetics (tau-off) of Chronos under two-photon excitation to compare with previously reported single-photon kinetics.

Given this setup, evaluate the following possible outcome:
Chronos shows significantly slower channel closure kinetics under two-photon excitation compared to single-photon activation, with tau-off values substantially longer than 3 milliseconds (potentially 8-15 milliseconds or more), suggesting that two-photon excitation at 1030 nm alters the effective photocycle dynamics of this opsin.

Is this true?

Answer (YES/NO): NO